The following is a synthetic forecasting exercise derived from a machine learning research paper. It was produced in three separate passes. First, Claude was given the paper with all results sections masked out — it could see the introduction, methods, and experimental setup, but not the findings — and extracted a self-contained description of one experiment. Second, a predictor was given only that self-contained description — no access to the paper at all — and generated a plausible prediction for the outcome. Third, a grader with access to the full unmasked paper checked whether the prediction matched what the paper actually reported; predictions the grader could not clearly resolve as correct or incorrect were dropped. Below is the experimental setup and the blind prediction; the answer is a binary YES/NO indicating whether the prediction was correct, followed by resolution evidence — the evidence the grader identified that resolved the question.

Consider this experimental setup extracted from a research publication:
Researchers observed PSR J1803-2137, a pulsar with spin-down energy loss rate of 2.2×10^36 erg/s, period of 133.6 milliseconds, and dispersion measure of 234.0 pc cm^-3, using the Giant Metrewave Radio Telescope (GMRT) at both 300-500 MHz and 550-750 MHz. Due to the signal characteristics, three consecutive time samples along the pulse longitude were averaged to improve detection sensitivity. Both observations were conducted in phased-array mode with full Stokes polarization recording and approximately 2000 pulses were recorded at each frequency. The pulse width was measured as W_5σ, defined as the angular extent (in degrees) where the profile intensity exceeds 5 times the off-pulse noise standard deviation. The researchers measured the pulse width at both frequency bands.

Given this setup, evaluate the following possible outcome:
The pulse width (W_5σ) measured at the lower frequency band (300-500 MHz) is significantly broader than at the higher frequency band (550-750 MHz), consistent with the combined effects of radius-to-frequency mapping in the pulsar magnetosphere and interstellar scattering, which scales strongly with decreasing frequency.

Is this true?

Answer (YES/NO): YES